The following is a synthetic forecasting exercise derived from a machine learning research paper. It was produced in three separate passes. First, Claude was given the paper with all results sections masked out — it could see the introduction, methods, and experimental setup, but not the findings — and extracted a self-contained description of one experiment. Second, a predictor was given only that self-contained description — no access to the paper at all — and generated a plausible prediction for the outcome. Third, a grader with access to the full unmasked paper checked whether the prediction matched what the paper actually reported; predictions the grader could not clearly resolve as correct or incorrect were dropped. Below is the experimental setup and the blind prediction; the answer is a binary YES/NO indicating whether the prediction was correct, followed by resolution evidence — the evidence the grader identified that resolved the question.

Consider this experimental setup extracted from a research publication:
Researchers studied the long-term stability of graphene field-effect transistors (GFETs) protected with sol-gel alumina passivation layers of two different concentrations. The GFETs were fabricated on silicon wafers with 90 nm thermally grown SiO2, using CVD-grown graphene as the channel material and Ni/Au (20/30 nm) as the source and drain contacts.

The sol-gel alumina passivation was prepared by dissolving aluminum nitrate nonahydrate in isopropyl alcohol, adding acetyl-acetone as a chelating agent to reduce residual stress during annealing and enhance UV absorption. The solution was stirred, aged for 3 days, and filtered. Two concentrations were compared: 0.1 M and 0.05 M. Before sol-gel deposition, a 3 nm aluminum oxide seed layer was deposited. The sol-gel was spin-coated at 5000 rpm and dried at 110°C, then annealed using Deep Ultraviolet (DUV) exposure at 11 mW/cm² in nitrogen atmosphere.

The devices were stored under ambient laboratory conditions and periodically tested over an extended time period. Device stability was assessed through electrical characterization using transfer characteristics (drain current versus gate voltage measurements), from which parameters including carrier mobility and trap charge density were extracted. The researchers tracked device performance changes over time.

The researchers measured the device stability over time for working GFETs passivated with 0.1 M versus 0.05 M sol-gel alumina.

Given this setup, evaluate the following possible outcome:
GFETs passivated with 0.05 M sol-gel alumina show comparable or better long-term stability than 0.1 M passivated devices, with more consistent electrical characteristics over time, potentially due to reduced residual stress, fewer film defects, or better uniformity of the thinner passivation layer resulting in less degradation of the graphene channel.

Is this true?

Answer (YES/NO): YES